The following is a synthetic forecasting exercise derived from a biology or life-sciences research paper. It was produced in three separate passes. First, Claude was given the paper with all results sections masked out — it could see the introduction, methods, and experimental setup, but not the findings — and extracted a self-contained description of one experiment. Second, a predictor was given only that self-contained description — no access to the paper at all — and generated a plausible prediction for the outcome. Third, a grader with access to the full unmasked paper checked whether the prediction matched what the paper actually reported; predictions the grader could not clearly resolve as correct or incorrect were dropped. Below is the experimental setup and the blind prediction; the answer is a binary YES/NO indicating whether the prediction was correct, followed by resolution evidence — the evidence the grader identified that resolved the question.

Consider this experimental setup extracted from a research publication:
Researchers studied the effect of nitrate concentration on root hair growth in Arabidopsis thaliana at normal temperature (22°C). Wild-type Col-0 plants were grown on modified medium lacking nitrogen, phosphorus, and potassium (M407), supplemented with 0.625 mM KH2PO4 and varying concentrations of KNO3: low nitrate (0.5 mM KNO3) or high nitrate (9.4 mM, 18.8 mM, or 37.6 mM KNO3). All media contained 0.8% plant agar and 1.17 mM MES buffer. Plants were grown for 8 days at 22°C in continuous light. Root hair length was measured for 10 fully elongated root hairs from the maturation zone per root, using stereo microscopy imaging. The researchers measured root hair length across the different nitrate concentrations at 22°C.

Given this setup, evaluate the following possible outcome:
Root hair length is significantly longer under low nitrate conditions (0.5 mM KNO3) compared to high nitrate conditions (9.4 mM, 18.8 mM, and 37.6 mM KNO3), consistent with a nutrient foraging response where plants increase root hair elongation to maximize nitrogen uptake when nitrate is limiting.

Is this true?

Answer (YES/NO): YES